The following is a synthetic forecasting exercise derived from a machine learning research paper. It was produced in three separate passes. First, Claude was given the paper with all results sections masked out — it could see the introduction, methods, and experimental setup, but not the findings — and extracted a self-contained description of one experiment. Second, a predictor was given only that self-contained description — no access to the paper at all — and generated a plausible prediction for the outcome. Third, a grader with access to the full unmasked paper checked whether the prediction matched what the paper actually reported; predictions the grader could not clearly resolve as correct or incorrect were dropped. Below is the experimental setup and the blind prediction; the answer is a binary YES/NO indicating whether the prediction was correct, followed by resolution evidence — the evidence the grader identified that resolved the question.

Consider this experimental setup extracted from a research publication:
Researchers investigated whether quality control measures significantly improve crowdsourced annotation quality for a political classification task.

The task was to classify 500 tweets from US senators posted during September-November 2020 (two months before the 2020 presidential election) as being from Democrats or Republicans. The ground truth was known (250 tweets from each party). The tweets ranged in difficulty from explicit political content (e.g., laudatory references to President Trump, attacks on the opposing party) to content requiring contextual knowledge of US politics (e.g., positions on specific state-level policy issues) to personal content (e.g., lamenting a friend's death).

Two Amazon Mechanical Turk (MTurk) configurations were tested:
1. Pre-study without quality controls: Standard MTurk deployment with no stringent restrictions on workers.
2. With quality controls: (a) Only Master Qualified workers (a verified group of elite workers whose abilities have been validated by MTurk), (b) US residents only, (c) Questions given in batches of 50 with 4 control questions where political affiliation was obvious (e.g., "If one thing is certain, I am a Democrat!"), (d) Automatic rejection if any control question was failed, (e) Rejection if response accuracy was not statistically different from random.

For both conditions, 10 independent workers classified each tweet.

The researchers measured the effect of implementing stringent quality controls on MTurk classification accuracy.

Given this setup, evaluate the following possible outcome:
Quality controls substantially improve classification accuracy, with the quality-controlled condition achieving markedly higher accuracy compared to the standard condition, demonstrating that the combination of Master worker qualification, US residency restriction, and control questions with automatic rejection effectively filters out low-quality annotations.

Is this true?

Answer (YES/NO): YES